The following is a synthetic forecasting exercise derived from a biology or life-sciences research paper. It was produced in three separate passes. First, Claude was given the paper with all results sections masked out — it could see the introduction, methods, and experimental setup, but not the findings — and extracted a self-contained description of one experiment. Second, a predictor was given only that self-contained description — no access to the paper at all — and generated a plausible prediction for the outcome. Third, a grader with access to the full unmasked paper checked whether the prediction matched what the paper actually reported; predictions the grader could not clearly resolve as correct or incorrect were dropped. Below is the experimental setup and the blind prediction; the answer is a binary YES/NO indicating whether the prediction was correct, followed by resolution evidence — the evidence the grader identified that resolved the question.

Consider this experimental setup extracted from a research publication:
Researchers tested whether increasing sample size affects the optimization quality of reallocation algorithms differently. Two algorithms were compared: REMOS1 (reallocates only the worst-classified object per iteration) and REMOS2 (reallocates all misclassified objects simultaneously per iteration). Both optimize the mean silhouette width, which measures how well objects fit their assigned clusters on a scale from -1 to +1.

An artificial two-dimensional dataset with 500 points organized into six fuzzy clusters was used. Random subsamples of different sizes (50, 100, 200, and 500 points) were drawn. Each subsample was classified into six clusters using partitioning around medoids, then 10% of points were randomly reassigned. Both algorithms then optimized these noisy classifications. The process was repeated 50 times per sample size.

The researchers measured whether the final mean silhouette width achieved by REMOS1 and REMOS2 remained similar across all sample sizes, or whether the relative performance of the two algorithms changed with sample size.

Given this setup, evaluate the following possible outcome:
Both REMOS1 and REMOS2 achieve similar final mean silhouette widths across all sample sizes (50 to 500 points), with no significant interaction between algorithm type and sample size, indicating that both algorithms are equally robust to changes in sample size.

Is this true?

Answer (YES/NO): NO